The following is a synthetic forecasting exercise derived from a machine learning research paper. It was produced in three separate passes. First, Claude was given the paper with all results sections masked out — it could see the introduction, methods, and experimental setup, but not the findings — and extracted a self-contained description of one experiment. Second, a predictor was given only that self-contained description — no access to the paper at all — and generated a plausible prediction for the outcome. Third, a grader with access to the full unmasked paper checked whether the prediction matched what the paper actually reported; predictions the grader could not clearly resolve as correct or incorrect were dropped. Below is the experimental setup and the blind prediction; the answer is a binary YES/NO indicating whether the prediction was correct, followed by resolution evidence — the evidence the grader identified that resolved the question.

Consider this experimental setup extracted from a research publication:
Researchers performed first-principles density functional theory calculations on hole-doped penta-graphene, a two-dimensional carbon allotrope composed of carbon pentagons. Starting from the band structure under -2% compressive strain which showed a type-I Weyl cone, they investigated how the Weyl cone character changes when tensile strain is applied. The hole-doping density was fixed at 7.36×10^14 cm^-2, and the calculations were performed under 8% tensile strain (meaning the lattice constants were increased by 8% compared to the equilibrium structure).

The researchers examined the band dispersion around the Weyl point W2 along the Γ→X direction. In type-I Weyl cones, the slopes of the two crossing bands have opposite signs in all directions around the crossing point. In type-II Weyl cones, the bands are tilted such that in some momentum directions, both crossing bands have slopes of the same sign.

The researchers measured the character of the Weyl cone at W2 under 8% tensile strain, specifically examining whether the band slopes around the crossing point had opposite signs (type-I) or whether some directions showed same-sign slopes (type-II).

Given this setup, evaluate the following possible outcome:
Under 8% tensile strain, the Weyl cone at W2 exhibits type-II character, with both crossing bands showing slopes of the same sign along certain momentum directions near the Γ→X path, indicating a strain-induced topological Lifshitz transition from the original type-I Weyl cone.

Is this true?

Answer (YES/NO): YES